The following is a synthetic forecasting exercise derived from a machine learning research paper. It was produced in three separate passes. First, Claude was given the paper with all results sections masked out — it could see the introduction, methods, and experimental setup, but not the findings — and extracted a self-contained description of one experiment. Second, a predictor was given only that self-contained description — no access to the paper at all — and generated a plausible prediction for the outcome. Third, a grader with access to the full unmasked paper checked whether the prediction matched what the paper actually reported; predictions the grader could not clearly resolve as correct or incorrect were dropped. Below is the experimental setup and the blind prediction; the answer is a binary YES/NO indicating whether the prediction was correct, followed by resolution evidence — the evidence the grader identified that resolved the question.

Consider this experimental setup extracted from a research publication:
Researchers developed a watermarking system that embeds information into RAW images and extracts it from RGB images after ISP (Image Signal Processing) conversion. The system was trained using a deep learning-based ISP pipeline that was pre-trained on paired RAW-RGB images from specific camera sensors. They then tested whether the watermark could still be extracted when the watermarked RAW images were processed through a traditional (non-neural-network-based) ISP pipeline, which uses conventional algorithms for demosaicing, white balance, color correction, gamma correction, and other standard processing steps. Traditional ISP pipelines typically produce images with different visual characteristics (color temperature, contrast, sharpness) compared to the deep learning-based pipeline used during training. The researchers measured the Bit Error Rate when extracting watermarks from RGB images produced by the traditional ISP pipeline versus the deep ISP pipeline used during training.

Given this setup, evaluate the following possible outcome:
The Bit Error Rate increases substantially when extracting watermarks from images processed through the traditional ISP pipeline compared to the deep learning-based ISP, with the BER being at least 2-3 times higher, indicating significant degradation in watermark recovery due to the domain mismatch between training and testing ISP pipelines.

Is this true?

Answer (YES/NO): NO